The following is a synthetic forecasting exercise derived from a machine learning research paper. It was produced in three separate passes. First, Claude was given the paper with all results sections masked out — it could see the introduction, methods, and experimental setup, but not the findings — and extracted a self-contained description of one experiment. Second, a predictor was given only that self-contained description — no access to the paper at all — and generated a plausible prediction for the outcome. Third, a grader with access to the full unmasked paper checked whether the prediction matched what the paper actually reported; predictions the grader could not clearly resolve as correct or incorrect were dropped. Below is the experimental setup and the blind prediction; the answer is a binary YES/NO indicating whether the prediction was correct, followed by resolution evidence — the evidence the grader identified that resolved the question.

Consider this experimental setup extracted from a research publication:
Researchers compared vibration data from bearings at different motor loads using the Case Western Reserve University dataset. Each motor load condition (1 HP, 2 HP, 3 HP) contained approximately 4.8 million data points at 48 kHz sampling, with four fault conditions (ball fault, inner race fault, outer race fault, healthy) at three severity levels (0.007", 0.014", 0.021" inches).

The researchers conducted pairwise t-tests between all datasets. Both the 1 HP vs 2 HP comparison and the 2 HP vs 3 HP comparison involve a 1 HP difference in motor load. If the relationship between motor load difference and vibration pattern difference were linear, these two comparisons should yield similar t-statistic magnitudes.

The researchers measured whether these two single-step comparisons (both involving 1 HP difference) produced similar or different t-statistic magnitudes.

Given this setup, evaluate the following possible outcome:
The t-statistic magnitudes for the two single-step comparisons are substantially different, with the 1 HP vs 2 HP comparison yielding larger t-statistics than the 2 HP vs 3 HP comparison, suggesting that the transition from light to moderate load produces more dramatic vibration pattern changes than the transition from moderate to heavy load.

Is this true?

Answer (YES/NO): NO